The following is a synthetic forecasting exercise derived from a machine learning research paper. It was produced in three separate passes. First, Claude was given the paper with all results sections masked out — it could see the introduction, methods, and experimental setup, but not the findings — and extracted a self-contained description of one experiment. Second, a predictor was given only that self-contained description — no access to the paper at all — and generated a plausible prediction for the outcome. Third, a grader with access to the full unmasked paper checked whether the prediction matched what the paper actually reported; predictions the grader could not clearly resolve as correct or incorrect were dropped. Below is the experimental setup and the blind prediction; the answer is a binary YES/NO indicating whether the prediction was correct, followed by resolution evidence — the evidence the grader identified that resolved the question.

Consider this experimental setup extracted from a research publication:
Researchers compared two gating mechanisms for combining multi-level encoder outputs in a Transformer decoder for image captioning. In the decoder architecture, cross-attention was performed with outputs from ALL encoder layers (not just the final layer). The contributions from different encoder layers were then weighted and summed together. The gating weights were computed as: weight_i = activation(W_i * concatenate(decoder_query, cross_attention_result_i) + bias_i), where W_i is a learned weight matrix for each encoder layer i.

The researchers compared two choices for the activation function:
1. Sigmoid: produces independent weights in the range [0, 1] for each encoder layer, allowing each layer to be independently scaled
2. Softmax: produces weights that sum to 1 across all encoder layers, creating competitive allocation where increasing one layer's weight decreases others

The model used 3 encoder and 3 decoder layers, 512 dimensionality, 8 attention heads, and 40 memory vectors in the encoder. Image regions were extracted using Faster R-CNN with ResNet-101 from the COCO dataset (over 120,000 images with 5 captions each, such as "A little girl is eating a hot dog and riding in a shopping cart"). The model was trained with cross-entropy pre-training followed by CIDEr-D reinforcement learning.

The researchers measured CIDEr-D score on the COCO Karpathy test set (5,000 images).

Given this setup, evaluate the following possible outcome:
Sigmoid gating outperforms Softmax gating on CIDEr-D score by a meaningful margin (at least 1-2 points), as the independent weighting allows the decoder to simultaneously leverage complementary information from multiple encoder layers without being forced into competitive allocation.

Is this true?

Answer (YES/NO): NO